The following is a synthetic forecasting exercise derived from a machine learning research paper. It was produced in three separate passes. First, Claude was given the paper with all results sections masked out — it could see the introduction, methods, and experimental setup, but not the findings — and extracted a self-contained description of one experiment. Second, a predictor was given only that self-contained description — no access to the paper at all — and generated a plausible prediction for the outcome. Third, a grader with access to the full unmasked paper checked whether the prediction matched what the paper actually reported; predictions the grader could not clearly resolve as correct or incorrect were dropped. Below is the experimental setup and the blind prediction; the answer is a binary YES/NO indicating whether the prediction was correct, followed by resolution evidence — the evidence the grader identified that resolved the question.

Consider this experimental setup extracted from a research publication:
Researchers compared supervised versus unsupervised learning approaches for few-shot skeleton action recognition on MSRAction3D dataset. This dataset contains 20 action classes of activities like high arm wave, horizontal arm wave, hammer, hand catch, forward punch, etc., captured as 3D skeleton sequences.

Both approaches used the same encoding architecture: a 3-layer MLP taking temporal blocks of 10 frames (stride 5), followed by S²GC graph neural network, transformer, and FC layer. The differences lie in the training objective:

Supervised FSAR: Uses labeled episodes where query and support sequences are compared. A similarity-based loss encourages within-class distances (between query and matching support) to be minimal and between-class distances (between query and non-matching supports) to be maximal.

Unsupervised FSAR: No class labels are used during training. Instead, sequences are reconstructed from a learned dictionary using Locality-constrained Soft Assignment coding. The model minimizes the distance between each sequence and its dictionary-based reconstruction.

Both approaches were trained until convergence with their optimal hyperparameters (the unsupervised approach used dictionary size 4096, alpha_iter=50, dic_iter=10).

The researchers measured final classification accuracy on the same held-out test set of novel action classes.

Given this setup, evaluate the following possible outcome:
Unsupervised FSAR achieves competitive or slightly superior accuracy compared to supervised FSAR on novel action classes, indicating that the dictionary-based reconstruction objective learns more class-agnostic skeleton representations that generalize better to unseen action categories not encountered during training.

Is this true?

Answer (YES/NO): NO